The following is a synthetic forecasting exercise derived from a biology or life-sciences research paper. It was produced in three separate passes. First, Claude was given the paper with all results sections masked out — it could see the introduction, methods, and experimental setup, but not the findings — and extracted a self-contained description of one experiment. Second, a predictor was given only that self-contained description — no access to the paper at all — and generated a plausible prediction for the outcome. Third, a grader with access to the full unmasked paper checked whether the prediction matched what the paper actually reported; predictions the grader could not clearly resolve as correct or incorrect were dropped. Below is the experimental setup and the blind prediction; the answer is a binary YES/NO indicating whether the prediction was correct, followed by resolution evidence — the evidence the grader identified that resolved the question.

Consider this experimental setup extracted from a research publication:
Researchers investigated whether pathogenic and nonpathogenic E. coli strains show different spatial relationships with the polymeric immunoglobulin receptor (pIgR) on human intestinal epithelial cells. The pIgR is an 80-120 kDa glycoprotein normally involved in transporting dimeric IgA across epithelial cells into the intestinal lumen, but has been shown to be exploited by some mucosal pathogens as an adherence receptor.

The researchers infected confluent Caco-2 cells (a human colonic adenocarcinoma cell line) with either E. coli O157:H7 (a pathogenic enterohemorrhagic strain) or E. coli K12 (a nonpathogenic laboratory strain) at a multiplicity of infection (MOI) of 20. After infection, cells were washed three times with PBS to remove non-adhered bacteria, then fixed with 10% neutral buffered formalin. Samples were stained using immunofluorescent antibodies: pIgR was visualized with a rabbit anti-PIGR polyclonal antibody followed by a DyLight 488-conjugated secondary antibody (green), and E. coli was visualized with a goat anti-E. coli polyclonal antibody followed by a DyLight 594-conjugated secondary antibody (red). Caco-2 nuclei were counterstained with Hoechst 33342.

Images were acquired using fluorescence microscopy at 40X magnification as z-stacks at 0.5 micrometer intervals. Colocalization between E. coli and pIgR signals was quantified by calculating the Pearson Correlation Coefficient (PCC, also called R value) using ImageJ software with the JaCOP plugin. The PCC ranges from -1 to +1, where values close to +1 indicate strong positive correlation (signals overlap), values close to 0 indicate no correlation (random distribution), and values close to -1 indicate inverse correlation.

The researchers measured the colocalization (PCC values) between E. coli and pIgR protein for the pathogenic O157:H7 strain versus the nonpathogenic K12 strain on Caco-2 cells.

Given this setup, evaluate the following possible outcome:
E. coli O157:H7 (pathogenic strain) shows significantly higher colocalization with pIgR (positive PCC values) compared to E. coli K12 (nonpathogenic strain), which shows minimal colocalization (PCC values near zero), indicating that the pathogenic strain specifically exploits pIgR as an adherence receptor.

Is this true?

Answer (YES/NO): YES